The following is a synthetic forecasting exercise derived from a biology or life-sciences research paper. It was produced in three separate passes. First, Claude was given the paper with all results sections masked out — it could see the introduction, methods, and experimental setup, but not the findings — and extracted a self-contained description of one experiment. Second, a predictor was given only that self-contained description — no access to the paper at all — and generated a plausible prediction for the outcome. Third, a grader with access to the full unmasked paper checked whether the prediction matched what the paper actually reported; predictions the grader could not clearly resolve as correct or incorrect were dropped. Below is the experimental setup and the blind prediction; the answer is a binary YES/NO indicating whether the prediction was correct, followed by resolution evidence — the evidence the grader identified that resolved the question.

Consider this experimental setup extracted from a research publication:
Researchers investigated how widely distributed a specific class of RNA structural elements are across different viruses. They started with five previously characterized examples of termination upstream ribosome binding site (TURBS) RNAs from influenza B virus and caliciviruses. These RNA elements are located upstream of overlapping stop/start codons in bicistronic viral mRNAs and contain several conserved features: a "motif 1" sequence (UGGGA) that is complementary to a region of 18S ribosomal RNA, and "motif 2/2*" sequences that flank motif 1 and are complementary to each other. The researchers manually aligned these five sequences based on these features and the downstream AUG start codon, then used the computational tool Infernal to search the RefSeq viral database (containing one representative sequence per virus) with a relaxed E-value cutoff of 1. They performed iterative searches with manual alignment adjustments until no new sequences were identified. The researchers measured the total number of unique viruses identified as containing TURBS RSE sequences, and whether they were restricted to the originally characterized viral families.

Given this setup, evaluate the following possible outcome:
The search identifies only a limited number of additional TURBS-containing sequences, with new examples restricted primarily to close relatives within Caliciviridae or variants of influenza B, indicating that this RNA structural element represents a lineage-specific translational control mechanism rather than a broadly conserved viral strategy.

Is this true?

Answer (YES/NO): NO